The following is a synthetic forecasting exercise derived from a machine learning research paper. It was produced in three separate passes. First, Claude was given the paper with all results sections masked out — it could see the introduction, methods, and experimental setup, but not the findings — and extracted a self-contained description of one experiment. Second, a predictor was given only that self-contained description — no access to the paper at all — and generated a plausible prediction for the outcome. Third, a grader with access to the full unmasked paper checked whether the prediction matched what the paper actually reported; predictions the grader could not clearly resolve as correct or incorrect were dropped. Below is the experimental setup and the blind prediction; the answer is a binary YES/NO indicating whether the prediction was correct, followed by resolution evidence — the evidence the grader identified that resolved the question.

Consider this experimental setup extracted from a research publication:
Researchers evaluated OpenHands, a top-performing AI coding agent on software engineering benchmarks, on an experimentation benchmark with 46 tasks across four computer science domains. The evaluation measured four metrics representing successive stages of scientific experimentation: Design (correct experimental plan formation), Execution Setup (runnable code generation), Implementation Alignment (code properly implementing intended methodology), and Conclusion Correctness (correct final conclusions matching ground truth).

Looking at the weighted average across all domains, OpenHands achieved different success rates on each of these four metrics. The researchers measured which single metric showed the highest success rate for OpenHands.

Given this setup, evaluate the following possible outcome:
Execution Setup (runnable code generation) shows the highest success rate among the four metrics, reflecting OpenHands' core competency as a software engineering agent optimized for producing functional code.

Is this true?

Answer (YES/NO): NO